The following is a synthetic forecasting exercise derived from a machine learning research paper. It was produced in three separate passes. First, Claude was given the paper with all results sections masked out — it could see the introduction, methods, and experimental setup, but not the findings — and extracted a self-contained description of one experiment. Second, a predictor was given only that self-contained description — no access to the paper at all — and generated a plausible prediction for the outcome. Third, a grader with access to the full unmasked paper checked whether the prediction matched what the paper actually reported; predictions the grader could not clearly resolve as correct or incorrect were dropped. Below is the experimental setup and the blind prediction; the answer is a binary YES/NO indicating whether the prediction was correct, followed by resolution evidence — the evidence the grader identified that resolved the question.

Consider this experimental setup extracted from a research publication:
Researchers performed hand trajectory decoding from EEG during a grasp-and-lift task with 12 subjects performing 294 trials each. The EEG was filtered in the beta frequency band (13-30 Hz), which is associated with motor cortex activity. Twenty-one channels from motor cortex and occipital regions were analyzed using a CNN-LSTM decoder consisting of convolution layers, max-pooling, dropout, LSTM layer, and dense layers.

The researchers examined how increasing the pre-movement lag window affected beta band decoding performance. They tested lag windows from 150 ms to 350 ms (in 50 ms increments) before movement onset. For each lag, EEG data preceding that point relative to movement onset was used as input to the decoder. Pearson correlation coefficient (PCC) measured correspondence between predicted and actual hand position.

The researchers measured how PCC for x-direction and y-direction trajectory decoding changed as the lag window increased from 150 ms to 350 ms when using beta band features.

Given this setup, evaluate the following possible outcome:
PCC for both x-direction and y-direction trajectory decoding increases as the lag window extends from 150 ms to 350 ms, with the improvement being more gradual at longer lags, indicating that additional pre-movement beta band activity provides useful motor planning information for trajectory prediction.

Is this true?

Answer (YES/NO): YES